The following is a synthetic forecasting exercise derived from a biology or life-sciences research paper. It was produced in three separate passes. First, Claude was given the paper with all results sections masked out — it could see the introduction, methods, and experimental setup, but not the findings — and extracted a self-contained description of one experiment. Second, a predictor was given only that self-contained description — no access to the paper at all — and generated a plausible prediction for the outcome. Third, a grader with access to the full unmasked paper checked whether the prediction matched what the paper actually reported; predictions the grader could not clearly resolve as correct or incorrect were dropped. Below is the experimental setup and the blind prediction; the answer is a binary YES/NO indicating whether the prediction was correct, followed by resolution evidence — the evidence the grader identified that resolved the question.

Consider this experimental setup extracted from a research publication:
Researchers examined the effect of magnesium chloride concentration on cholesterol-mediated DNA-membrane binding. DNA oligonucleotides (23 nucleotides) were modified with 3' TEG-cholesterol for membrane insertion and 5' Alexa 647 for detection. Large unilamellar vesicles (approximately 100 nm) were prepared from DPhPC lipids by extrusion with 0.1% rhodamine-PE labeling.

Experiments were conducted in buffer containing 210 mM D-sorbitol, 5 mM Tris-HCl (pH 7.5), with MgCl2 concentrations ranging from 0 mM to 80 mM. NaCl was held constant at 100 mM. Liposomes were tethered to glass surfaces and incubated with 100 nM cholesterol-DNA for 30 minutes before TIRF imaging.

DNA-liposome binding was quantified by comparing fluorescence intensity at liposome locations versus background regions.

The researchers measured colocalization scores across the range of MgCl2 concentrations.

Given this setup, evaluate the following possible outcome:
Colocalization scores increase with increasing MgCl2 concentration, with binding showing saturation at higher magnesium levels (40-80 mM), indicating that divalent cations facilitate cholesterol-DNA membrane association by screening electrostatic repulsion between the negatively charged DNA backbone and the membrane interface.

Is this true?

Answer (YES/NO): NO